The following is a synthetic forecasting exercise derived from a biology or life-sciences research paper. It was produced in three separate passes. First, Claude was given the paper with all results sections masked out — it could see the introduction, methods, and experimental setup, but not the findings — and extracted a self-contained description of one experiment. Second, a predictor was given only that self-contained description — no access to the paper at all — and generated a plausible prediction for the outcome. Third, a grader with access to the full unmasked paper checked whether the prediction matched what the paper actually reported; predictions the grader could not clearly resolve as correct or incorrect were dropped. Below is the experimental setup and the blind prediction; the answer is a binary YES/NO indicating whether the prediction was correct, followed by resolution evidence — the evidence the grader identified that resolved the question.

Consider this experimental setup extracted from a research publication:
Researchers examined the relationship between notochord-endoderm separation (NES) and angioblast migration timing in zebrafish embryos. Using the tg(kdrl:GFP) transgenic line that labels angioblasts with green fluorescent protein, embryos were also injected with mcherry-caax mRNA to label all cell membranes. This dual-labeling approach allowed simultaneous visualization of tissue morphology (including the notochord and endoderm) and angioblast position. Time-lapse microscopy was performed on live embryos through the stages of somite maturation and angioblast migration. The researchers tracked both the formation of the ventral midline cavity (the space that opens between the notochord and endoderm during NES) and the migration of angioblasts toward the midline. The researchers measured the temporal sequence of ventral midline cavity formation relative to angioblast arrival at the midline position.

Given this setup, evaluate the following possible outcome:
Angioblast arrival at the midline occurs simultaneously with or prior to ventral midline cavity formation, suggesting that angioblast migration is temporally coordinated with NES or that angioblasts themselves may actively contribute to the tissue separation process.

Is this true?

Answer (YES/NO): NO